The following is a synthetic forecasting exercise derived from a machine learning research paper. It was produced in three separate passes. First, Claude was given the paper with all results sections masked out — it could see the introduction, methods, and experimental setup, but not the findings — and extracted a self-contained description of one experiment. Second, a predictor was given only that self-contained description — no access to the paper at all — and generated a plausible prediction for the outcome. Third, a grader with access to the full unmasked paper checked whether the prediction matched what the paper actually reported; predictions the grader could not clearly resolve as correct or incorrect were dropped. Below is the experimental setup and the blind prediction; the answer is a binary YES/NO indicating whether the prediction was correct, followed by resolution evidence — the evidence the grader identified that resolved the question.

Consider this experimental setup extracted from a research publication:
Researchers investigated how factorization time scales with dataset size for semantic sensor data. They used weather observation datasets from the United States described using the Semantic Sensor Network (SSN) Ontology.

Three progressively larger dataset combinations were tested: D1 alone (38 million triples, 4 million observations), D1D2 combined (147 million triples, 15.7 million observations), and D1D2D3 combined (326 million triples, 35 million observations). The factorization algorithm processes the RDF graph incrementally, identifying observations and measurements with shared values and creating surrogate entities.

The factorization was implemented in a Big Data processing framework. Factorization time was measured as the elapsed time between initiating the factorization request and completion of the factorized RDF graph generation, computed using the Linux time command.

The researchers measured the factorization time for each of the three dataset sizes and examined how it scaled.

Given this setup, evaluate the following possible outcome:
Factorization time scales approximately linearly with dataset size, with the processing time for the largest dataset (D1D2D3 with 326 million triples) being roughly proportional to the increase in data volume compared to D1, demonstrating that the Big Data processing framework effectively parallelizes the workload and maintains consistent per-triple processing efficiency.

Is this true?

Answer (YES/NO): NO